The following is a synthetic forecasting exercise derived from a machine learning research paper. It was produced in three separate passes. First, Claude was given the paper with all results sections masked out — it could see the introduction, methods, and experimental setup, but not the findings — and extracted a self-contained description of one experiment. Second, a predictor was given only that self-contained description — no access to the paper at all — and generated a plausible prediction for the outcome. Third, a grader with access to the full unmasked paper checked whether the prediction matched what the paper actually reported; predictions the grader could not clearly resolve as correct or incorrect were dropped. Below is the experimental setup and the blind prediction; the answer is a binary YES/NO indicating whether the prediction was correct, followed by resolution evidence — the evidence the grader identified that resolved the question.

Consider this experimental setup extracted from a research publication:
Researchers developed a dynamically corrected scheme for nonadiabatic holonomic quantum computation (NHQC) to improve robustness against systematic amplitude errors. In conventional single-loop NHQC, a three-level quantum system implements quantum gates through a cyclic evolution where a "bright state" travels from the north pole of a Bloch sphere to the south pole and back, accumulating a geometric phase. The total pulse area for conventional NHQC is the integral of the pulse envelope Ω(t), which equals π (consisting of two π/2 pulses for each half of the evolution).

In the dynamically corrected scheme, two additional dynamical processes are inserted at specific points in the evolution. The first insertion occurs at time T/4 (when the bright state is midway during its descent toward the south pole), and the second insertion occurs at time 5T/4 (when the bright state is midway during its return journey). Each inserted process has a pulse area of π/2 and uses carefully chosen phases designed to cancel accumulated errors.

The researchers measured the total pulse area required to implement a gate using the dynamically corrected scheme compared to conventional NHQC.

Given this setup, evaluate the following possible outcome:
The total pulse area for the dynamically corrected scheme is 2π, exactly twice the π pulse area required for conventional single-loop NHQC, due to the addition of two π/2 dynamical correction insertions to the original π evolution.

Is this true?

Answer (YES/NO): YES